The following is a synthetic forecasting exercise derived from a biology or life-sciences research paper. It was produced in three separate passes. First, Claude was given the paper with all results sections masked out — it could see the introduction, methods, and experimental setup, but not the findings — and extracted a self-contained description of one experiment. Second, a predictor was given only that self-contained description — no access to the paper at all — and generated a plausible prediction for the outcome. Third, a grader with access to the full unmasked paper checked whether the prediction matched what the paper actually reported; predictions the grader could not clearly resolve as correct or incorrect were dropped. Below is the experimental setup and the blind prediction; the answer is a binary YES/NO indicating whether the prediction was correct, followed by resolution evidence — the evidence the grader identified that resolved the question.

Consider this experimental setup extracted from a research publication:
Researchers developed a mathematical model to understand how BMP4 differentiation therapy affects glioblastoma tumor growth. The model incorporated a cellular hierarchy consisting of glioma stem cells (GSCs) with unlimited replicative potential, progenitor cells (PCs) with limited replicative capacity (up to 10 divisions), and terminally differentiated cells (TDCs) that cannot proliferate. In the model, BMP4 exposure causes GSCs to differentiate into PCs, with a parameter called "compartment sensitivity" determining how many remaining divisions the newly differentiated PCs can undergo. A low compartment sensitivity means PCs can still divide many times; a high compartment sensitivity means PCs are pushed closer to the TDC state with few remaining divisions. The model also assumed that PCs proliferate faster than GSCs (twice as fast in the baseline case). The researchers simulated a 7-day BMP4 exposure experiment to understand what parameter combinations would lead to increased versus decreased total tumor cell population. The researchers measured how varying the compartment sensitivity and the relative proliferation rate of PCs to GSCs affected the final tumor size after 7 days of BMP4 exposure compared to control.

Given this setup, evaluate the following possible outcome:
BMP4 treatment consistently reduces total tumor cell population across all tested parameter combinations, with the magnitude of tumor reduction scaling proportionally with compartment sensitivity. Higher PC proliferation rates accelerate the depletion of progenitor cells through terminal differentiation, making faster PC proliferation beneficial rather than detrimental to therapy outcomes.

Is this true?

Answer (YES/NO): NO